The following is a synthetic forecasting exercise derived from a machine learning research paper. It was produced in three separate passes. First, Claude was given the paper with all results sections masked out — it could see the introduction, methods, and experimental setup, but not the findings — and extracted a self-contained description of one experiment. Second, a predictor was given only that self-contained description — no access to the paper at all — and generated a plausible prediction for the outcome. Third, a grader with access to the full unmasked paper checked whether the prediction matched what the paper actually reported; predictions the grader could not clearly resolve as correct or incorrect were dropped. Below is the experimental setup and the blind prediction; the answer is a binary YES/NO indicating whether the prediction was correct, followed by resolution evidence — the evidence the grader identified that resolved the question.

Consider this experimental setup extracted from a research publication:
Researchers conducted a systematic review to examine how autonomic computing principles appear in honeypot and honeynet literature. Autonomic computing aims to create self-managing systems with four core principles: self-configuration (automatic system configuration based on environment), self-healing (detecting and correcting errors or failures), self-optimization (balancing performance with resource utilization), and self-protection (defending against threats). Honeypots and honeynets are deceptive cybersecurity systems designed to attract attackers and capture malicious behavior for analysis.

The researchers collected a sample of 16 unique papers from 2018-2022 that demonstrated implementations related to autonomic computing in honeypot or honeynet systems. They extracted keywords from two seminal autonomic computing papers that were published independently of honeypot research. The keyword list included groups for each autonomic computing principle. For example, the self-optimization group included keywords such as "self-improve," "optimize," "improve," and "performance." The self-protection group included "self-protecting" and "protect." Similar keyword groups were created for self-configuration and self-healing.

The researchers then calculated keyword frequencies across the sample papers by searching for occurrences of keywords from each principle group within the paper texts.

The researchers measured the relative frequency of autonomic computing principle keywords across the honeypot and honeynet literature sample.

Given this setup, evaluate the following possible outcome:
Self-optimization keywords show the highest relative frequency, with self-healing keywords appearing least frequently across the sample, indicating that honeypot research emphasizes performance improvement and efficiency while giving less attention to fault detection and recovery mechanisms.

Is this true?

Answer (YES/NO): YES